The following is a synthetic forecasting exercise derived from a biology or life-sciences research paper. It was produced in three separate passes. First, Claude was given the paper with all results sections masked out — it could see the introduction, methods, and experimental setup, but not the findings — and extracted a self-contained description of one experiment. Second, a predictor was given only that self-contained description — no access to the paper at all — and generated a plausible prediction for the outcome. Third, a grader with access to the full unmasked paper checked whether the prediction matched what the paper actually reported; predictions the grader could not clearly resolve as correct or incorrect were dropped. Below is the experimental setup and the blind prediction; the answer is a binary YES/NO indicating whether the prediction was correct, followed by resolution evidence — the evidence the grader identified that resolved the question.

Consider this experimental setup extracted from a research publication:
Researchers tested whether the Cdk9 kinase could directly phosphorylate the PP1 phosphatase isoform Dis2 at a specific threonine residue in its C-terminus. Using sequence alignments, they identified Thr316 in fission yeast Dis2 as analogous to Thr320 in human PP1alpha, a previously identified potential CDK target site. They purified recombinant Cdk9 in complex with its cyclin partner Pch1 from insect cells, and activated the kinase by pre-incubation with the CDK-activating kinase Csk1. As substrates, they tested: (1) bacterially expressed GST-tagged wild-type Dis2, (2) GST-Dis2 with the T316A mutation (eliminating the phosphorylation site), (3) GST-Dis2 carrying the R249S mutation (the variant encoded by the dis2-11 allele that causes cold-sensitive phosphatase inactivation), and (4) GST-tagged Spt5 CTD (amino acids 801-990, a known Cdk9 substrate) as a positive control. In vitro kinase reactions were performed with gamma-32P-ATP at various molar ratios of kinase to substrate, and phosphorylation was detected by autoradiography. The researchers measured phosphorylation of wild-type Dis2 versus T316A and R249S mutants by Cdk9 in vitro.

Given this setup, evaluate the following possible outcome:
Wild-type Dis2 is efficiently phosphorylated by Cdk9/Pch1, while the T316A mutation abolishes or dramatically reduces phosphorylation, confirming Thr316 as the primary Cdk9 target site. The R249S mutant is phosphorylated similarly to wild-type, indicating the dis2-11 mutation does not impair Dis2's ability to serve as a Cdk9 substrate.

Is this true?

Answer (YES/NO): YES